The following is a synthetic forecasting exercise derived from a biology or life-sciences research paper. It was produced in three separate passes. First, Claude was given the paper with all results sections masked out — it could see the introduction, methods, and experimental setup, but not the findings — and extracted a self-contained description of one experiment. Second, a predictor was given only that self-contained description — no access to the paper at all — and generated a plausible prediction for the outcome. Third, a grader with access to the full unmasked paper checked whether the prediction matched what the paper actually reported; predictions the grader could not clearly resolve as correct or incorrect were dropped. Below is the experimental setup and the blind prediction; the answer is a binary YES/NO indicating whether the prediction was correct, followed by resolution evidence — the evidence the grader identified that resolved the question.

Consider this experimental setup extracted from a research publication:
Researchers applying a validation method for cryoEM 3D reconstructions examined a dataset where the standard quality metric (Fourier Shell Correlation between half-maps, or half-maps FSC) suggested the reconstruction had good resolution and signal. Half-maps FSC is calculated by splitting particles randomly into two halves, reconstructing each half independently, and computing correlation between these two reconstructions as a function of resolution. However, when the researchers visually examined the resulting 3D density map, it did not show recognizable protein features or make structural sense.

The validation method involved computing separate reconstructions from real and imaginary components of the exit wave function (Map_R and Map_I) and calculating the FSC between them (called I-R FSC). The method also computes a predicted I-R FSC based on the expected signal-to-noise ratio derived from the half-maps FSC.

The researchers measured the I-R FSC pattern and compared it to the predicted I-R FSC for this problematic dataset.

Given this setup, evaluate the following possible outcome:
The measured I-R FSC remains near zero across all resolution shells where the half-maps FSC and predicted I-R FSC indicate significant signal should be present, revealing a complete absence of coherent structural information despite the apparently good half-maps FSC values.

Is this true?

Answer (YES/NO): YES